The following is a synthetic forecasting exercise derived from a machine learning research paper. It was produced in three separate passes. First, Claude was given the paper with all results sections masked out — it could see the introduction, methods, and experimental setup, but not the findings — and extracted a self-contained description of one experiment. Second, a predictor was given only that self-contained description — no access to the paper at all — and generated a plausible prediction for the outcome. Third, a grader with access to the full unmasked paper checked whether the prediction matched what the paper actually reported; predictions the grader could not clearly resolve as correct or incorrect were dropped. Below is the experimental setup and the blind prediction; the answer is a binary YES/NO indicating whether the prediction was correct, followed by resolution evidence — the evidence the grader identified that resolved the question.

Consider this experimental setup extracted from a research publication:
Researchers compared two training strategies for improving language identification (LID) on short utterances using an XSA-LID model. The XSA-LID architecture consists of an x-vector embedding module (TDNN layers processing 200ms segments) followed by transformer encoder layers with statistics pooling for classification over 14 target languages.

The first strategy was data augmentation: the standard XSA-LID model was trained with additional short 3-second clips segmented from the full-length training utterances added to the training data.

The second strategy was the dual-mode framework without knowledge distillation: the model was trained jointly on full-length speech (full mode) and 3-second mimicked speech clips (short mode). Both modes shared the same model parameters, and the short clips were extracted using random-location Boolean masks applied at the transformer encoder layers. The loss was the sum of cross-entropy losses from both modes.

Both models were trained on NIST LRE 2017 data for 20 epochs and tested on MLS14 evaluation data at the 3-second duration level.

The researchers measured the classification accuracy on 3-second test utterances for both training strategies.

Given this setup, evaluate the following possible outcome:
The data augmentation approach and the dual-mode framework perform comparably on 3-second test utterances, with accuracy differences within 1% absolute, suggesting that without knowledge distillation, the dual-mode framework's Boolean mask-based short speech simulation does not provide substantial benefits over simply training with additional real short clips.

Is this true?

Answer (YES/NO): NO